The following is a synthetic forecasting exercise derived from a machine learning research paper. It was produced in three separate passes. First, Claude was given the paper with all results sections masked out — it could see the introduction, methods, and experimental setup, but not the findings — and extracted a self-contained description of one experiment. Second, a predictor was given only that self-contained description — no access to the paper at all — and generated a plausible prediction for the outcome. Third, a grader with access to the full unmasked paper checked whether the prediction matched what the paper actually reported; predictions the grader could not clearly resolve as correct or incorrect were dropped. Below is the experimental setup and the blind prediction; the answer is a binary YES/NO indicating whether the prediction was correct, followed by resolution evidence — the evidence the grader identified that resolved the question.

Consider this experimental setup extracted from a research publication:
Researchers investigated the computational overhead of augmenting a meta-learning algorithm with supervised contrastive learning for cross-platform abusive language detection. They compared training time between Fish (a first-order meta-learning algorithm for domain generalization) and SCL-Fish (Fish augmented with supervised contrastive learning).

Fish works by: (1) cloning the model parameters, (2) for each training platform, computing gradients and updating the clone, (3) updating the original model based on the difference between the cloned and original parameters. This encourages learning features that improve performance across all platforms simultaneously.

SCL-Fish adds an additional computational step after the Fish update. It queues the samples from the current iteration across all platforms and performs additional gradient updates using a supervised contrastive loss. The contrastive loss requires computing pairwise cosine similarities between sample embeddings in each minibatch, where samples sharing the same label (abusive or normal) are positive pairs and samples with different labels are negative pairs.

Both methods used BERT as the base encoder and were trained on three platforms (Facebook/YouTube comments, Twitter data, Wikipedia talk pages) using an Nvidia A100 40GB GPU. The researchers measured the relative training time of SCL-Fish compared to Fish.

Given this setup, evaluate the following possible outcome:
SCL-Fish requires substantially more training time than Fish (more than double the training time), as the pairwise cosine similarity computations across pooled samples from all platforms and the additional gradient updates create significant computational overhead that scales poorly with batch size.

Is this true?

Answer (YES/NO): NO